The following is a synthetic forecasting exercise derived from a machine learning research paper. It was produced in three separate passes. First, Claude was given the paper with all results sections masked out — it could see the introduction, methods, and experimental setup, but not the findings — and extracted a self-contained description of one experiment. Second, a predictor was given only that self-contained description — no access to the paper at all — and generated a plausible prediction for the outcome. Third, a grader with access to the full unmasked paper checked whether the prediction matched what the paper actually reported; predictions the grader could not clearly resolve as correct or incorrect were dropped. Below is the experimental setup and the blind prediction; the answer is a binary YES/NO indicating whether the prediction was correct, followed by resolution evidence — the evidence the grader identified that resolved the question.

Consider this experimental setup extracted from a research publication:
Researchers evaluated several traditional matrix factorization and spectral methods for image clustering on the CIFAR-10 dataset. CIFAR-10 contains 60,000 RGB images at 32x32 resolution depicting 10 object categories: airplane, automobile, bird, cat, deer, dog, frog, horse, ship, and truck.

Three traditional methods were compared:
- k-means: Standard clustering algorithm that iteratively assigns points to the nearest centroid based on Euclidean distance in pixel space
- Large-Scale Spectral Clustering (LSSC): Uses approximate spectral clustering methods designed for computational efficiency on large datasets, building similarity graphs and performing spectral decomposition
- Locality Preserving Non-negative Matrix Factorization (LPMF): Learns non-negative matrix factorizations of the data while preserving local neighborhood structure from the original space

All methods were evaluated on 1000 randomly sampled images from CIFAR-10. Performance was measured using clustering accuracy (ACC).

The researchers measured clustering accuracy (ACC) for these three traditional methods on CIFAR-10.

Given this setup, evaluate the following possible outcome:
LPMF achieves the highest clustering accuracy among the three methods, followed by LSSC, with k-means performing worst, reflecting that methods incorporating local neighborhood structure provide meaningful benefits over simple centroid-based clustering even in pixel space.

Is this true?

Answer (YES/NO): NO